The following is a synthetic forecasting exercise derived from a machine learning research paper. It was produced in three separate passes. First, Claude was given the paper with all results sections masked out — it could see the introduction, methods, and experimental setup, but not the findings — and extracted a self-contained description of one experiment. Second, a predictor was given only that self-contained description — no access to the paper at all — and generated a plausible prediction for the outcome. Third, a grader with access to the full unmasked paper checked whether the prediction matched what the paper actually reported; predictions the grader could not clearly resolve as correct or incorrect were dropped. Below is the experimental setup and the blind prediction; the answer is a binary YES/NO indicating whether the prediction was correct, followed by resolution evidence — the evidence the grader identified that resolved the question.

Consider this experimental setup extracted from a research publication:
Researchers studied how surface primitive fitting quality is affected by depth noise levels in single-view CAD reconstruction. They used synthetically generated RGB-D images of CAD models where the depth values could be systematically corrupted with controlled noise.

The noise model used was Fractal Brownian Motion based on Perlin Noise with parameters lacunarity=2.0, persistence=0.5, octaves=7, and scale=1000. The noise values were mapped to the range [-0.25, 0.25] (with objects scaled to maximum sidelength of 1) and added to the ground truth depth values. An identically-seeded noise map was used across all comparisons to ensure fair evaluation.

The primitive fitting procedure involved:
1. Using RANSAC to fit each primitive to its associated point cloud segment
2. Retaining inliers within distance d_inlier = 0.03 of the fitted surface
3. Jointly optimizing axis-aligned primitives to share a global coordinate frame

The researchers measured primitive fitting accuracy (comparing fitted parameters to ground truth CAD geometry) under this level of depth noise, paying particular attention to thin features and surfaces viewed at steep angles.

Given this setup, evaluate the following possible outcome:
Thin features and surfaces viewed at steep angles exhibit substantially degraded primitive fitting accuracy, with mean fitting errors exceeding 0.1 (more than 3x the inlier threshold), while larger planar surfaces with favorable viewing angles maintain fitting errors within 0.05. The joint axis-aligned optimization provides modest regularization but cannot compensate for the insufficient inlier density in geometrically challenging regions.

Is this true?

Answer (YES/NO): NO